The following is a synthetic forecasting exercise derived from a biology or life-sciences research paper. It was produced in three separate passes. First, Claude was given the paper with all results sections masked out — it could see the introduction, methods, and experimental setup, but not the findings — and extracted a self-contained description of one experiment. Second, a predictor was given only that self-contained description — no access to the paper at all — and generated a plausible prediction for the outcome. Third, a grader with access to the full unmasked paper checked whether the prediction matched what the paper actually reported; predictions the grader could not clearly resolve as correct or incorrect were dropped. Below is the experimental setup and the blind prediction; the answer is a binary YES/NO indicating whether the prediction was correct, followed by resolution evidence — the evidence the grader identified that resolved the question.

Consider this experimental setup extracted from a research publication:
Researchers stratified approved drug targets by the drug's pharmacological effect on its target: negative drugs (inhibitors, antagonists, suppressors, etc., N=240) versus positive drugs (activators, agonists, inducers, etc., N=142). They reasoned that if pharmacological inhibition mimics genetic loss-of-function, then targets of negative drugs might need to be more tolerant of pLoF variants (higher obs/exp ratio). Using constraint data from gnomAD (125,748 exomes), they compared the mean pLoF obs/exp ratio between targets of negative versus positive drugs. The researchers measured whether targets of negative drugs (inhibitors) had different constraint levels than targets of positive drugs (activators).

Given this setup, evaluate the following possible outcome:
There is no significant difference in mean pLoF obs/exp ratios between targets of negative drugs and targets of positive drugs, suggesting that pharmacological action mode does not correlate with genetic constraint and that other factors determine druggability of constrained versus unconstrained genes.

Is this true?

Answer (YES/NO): YES